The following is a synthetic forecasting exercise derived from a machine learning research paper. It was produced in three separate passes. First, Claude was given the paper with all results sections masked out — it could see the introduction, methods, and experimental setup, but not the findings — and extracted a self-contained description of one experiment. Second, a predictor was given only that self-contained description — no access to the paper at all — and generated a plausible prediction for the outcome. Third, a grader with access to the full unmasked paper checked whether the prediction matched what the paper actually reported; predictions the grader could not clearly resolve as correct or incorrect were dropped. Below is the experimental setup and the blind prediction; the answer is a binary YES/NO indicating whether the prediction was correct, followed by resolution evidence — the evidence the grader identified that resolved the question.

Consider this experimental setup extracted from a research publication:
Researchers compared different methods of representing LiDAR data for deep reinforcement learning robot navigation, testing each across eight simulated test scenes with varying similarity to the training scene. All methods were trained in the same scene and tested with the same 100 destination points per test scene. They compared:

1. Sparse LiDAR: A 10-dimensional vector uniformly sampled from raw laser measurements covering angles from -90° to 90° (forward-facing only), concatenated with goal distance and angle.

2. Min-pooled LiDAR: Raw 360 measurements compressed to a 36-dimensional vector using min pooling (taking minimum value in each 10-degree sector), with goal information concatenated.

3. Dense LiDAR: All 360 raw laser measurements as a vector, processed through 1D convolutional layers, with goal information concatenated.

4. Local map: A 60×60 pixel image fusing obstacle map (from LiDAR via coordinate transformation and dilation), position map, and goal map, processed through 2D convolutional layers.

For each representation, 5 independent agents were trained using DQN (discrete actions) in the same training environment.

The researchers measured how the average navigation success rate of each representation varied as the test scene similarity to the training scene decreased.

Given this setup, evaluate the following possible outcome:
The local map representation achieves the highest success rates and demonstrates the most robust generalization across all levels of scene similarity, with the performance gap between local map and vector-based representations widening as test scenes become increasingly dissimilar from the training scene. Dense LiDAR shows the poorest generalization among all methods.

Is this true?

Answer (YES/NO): NO